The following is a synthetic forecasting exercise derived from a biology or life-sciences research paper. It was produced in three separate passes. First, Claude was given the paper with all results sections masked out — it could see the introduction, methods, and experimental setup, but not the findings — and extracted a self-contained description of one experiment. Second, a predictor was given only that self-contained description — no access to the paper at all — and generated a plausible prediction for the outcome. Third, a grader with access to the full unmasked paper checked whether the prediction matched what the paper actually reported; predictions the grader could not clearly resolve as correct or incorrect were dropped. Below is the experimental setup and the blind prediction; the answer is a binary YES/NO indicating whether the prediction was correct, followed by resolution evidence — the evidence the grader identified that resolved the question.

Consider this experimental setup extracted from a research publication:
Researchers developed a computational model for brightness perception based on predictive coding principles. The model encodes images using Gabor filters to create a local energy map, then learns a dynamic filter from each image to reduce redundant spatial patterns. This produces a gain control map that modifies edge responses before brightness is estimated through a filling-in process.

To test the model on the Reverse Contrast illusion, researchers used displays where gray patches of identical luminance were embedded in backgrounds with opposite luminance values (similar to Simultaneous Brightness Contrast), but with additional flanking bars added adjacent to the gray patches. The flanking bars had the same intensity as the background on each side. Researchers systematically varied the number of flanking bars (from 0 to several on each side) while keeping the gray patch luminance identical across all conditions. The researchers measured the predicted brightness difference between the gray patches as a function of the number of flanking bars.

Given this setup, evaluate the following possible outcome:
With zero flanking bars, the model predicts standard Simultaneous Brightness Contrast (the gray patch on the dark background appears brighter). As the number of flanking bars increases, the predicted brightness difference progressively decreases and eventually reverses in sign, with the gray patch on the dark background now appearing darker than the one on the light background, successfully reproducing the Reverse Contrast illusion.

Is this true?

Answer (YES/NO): YES